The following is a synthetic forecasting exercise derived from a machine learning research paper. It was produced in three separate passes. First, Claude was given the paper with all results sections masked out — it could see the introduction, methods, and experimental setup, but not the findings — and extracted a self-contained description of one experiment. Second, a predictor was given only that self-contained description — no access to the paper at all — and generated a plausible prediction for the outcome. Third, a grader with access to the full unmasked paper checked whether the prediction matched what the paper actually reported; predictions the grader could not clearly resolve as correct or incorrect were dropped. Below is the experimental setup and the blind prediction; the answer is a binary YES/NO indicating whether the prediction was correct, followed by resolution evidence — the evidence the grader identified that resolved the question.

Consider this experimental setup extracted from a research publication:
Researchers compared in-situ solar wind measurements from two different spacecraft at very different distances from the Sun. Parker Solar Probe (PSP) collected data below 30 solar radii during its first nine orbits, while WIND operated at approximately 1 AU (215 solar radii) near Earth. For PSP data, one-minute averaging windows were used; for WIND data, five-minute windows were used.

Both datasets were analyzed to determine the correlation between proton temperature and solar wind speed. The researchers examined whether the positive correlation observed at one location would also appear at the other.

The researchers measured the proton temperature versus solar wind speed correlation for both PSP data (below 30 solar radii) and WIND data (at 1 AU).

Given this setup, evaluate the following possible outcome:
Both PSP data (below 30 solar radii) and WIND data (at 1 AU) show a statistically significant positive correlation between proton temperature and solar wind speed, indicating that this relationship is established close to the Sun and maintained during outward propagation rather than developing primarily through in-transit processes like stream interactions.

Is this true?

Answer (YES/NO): YES